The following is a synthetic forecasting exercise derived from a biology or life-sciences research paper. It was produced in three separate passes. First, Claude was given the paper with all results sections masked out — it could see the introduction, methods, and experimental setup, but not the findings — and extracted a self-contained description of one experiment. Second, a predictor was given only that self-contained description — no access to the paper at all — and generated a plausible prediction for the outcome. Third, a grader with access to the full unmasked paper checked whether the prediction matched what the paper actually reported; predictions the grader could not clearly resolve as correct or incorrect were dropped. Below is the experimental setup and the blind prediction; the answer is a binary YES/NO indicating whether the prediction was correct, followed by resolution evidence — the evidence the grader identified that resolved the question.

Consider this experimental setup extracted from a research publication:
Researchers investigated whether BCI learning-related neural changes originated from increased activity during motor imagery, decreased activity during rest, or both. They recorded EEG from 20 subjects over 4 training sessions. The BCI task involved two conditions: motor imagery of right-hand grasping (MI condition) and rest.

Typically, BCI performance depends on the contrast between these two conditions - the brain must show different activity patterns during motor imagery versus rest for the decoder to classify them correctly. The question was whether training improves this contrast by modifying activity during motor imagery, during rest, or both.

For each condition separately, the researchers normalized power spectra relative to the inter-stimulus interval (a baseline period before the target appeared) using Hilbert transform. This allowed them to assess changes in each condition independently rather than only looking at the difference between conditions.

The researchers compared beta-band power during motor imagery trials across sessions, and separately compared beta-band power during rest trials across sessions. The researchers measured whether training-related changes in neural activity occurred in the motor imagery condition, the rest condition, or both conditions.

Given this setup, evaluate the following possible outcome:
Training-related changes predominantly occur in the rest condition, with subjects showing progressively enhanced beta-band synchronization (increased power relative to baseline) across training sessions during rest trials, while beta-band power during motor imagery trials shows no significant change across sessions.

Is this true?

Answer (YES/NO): NO